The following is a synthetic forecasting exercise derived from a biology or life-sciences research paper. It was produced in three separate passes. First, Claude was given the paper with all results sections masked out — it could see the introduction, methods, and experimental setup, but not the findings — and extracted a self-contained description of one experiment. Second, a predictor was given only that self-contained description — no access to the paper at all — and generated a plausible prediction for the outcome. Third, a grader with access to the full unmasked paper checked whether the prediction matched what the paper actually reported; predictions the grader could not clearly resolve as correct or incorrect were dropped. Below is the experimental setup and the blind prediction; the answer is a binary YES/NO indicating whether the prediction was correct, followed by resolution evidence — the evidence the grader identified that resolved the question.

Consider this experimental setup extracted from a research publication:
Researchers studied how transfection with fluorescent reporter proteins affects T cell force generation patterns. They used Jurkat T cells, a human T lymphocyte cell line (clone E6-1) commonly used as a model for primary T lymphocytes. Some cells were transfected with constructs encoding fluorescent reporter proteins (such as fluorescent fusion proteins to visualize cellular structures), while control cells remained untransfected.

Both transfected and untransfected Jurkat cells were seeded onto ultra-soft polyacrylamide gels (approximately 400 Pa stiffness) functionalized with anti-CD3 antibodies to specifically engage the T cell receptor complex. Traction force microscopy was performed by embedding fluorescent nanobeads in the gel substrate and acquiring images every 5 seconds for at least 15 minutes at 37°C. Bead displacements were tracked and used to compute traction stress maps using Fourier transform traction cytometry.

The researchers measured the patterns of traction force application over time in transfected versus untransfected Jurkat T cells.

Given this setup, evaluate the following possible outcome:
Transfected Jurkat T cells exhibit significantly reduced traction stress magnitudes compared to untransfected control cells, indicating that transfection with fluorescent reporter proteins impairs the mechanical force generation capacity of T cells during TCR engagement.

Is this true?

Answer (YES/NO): NO